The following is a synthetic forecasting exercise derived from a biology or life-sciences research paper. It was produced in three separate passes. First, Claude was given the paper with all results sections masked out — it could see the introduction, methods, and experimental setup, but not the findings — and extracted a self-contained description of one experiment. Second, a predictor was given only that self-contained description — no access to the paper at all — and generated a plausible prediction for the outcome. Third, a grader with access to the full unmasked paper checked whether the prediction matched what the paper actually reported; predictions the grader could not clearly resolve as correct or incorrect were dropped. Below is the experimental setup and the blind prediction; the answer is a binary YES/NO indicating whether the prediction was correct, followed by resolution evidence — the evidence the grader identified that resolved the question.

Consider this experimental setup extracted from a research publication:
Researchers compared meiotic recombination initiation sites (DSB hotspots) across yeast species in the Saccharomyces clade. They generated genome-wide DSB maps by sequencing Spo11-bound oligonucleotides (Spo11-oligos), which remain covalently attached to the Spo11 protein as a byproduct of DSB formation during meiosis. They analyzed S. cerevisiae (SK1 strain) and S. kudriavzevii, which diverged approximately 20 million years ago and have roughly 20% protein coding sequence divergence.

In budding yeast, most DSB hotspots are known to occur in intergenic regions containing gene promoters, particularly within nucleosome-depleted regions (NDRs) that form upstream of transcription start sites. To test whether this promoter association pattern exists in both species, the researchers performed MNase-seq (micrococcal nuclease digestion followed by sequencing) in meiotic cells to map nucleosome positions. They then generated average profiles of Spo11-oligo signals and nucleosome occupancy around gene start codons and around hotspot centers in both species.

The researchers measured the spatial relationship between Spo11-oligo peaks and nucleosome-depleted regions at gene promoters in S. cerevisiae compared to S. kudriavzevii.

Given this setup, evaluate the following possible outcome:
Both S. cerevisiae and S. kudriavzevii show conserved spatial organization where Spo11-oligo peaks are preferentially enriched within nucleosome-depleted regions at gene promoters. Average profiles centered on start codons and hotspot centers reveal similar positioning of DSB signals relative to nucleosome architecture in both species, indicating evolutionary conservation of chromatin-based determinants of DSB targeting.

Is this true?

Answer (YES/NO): YES